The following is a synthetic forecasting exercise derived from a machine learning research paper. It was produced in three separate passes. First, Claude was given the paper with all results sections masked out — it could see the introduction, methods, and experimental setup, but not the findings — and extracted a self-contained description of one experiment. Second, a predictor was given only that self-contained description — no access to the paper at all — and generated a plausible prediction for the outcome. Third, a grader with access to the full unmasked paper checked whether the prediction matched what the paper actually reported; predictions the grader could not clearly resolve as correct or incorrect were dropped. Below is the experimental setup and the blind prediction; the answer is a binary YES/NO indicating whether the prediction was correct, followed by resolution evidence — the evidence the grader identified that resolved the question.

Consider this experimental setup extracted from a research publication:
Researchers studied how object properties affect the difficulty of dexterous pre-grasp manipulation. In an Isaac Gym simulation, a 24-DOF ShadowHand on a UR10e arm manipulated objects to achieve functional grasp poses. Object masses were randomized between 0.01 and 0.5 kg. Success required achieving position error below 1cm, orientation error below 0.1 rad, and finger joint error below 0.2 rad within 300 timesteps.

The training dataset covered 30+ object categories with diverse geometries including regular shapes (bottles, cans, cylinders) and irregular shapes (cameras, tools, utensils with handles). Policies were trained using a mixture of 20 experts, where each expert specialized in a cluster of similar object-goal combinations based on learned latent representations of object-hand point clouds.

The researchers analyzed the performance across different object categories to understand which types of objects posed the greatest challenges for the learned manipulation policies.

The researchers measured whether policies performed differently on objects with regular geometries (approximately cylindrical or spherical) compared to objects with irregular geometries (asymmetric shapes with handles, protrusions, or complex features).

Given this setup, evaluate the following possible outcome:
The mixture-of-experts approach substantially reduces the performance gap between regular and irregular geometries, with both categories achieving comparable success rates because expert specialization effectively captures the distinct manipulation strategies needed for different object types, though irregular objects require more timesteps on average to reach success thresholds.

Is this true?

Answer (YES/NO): NO